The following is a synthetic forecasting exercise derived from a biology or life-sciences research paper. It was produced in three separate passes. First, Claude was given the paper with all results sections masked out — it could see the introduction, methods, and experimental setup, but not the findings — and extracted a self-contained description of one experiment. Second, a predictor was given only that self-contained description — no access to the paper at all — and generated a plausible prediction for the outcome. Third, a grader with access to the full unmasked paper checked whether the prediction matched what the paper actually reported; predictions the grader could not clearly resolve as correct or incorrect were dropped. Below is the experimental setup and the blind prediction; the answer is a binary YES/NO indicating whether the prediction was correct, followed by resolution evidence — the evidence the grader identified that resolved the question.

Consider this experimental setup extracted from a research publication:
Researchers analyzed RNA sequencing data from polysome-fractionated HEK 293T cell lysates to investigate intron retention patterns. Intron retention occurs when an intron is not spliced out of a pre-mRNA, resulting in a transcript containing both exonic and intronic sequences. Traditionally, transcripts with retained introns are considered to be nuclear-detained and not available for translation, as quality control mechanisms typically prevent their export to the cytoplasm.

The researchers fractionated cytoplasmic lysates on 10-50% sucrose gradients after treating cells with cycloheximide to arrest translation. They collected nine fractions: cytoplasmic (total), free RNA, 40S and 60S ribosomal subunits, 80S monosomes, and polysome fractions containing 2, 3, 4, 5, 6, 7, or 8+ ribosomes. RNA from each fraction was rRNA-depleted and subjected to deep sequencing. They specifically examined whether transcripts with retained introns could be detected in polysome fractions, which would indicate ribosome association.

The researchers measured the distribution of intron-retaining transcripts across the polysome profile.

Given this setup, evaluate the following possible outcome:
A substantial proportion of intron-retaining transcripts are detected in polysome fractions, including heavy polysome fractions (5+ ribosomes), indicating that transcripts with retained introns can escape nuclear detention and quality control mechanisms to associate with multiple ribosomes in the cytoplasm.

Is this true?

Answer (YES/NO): YES